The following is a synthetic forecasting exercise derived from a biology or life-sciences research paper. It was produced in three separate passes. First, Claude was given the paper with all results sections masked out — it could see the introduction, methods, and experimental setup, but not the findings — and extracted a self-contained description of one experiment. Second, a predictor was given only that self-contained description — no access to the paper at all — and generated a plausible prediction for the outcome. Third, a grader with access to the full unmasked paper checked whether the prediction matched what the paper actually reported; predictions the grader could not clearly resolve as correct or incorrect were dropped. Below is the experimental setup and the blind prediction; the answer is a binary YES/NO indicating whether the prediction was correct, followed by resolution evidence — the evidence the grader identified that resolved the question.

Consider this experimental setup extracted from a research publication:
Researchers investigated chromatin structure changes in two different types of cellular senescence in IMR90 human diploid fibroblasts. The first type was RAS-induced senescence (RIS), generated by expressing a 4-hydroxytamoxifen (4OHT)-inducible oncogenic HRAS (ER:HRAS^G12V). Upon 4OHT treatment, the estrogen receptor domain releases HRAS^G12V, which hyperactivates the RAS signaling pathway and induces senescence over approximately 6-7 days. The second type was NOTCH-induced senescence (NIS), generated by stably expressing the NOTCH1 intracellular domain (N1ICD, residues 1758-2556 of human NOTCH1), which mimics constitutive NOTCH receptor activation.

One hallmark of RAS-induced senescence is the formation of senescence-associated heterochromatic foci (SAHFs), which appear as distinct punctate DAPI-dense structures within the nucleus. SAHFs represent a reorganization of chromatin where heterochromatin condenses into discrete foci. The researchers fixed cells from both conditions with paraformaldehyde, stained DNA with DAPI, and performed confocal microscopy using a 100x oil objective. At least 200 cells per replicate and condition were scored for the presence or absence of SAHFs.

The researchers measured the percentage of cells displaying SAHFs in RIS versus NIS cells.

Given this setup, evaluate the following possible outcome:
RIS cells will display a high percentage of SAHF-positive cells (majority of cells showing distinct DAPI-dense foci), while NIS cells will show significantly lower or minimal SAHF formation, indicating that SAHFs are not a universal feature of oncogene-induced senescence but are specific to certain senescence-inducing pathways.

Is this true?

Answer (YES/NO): YES